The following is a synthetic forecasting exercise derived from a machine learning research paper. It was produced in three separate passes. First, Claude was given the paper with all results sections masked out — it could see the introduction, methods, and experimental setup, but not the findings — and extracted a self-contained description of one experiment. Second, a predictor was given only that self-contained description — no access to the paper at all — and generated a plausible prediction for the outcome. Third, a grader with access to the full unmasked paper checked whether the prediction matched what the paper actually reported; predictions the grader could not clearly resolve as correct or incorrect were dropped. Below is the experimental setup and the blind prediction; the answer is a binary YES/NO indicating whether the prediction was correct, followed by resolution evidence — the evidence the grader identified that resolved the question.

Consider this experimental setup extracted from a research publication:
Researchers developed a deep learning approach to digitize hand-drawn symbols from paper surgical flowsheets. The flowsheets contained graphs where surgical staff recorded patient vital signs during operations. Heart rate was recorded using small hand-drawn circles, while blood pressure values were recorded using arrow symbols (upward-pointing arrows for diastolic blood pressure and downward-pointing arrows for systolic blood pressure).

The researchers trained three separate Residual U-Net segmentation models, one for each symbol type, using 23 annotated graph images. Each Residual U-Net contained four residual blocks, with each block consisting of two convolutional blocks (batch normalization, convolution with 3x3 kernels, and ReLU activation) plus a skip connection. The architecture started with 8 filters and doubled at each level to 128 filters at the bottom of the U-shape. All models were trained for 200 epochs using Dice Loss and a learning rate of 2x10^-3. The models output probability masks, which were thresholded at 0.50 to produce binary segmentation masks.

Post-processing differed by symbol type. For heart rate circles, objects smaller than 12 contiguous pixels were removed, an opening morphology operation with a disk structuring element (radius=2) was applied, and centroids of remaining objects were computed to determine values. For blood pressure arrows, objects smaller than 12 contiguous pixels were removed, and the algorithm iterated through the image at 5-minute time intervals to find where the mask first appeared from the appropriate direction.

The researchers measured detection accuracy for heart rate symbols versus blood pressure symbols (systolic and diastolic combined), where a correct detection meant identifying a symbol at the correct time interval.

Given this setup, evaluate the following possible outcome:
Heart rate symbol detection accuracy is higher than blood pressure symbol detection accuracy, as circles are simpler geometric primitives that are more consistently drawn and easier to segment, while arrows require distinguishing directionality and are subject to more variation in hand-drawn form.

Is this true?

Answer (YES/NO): NO